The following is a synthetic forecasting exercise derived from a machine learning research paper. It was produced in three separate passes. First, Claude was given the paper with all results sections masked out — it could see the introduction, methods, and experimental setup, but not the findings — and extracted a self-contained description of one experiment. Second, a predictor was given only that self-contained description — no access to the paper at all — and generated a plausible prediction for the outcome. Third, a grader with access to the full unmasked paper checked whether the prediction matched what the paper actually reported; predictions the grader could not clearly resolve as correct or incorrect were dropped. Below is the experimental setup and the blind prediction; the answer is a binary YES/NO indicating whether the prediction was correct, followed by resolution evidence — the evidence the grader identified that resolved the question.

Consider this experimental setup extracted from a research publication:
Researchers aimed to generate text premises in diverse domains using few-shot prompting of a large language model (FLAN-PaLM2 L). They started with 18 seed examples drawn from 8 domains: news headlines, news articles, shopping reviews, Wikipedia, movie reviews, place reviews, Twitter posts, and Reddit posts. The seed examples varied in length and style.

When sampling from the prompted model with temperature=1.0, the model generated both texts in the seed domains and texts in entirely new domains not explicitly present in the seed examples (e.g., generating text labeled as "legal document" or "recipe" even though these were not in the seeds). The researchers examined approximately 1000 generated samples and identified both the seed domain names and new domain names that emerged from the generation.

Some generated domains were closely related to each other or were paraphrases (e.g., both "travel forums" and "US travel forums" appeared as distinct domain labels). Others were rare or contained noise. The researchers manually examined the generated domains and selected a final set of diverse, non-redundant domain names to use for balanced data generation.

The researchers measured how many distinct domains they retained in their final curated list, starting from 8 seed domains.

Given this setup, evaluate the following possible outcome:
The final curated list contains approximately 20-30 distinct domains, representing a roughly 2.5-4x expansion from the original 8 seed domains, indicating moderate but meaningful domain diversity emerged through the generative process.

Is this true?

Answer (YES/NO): NO